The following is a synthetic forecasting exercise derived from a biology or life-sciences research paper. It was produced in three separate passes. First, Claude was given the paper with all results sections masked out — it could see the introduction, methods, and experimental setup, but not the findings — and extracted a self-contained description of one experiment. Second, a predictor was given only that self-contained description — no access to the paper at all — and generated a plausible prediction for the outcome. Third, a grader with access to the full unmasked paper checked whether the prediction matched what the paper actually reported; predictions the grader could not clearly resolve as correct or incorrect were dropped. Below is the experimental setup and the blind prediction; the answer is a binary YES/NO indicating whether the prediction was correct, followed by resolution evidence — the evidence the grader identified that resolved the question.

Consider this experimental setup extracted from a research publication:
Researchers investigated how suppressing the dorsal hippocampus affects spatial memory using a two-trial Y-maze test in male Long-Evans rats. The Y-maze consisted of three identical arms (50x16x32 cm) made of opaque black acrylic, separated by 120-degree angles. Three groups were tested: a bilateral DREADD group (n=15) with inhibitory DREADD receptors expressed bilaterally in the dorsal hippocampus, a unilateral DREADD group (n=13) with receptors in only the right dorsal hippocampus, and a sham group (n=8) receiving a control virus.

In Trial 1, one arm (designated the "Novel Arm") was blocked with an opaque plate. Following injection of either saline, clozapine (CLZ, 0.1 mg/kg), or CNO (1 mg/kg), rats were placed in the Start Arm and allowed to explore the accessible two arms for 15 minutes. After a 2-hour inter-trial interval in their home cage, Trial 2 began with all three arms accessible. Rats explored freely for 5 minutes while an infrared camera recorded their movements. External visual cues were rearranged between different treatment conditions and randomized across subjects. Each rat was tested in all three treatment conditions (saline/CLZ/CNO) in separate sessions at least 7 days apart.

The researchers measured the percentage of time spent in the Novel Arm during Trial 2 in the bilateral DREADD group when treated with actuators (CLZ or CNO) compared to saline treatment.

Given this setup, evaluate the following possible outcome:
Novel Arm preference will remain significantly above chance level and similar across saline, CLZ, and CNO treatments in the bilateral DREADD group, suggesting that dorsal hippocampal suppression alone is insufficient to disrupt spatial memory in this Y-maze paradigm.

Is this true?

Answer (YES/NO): NO